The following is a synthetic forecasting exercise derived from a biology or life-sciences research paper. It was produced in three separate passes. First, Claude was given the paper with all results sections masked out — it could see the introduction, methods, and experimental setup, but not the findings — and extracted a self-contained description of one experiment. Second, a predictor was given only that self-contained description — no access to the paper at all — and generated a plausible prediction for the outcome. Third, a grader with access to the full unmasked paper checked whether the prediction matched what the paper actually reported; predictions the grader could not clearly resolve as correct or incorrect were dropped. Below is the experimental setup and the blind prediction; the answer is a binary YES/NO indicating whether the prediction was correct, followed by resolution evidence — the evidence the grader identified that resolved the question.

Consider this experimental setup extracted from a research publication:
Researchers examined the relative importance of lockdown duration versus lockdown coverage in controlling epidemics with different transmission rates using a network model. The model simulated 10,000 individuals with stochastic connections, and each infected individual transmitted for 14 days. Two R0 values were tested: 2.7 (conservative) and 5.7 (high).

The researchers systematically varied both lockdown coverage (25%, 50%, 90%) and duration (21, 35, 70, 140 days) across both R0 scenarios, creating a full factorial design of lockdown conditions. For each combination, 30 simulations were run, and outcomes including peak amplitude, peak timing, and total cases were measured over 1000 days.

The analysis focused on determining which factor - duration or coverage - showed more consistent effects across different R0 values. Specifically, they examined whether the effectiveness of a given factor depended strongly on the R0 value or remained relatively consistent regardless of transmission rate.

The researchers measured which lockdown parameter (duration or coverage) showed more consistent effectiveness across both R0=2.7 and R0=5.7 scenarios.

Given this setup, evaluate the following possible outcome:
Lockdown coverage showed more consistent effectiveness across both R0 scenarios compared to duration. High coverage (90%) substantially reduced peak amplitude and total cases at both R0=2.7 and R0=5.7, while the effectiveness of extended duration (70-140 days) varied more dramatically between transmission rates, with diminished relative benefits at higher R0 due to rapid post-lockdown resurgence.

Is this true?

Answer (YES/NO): NO